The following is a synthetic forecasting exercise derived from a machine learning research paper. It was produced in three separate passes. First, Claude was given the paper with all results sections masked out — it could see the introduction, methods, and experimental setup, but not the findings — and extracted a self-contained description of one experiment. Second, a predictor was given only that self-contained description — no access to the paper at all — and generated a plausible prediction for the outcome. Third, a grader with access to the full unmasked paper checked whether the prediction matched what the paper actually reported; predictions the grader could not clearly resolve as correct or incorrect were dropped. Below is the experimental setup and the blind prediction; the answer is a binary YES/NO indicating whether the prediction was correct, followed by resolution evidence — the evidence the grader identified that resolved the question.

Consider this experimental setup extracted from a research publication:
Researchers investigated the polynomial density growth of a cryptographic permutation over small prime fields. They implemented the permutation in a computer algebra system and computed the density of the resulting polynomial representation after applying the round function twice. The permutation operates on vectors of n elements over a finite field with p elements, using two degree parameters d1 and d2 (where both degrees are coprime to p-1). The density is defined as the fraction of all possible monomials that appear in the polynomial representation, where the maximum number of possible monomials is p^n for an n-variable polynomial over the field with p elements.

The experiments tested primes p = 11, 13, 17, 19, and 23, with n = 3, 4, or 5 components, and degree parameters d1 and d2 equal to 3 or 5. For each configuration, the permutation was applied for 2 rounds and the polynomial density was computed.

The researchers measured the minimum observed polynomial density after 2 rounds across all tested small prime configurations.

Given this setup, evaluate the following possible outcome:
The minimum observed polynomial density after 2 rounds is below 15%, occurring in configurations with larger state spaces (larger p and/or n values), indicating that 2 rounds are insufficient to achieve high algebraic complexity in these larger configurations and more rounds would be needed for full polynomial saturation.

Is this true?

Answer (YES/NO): NO